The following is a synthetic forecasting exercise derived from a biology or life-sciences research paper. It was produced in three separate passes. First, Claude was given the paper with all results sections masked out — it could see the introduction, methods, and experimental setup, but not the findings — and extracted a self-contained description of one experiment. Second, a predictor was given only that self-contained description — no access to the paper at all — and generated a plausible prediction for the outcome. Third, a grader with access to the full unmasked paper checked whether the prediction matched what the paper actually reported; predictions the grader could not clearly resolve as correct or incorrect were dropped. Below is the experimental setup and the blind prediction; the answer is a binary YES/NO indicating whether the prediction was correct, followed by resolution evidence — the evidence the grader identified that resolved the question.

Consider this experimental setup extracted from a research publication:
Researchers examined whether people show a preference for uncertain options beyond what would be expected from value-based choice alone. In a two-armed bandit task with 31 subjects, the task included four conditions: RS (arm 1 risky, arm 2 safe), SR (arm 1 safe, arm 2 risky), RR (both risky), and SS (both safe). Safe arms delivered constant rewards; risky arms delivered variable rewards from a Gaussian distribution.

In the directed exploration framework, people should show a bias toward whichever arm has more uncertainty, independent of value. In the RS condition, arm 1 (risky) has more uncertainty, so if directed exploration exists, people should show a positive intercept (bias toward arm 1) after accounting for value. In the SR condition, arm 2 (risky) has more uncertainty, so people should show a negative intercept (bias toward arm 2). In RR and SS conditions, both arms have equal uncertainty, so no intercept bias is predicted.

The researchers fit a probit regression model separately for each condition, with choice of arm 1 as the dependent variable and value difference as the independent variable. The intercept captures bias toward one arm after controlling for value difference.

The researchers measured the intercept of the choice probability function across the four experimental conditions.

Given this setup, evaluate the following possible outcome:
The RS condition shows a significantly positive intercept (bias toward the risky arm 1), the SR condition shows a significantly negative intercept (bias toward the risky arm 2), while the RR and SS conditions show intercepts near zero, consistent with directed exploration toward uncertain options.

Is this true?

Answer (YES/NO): YES